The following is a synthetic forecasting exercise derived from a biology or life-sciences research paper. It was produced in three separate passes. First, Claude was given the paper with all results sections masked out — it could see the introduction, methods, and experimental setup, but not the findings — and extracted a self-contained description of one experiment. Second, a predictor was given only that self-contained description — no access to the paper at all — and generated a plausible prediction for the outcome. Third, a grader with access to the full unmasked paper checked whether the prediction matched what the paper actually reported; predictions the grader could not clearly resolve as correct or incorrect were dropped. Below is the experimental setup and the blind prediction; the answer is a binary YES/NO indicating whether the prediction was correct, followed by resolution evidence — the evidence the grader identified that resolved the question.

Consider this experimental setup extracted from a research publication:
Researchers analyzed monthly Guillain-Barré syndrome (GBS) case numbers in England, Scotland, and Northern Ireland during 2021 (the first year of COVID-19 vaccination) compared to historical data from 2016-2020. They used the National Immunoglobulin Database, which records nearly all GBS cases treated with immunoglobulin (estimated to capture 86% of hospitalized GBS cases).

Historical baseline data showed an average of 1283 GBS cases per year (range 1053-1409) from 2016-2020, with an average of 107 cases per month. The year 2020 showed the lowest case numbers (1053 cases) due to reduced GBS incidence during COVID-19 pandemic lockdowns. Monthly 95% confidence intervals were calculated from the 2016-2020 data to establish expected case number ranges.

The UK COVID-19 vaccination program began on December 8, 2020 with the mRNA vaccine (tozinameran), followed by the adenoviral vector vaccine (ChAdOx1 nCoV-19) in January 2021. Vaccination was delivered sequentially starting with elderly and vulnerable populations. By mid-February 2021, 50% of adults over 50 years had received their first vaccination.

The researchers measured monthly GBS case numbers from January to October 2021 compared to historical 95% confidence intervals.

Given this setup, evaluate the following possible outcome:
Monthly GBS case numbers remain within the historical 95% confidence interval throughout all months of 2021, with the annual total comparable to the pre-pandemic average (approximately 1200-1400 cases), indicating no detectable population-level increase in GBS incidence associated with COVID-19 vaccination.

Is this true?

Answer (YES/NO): NO